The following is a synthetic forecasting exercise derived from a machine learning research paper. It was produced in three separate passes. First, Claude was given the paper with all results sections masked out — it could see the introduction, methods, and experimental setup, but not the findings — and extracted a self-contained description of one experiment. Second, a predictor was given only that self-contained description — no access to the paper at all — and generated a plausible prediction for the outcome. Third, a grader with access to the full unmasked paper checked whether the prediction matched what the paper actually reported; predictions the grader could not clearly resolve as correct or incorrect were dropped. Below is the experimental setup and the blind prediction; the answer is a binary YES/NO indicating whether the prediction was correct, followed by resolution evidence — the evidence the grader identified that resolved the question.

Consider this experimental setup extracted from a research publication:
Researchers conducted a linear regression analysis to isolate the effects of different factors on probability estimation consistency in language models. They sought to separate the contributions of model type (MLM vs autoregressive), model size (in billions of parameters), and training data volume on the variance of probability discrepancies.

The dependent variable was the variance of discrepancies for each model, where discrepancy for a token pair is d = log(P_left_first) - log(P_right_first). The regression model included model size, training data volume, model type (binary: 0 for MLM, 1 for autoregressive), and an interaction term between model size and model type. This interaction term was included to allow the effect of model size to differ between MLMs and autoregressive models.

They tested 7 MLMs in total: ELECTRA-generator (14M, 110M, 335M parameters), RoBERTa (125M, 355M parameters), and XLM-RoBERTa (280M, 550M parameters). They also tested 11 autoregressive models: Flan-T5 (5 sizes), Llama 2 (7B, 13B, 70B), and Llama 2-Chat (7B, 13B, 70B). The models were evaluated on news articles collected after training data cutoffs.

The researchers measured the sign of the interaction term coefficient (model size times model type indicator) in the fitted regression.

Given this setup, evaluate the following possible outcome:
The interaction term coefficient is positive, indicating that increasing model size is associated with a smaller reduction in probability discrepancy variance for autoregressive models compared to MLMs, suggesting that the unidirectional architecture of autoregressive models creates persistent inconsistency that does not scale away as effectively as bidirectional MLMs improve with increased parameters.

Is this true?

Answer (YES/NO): NO